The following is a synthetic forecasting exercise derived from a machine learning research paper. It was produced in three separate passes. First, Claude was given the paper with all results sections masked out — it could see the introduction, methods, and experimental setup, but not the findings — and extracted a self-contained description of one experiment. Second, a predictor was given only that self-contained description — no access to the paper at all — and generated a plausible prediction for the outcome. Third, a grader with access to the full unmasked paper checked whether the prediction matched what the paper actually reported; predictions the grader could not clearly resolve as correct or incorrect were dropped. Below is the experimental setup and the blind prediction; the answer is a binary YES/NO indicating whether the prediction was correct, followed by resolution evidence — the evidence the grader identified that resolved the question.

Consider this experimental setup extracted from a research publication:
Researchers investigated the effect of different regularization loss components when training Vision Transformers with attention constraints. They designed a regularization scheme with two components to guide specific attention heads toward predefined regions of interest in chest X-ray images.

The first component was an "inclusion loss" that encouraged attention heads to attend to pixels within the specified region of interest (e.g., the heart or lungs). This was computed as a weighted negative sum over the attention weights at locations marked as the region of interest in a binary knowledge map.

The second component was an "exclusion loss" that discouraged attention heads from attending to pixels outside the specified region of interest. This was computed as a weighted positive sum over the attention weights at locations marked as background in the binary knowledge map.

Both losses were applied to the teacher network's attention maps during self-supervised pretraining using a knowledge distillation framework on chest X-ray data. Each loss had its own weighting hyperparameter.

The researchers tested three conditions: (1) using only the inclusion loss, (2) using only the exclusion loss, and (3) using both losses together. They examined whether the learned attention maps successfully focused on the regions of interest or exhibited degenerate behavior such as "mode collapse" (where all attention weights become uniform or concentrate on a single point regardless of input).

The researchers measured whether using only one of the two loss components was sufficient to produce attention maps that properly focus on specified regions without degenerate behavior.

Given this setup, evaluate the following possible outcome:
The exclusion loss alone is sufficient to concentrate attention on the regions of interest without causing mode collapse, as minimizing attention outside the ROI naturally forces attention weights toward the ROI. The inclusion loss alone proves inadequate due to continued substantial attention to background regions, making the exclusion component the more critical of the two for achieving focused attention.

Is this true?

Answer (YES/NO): NO